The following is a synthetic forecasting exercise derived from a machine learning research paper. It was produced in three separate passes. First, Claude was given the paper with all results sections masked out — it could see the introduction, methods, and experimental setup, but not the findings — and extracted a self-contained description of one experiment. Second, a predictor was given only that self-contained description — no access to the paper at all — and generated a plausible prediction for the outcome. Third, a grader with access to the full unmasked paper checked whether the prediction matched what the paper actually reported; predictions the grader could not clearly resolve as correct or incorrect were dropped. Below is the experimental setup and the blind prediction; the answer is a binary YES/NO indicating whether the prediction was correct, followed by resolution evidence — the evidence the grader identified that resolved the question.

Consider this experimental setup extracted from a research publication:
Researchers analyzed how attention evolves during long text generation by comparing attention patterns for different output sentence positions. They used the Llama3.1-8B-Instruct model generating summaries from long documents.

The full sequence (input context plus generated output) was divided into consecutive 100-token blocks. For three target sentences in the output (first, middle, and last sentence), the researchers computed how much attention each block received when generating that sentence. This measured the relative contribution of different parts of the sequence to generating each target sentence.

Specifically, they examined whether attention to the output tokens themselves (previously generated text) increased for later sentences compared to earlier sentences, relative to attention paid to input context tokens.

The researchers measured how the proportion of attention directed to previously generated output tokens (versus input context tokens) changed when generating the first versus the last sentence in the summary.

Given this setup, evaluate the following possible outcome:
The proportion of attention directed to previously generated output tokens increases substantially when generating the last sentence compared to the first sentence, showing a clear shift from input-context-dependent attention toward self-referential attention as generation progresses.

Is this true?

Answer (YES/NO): YES